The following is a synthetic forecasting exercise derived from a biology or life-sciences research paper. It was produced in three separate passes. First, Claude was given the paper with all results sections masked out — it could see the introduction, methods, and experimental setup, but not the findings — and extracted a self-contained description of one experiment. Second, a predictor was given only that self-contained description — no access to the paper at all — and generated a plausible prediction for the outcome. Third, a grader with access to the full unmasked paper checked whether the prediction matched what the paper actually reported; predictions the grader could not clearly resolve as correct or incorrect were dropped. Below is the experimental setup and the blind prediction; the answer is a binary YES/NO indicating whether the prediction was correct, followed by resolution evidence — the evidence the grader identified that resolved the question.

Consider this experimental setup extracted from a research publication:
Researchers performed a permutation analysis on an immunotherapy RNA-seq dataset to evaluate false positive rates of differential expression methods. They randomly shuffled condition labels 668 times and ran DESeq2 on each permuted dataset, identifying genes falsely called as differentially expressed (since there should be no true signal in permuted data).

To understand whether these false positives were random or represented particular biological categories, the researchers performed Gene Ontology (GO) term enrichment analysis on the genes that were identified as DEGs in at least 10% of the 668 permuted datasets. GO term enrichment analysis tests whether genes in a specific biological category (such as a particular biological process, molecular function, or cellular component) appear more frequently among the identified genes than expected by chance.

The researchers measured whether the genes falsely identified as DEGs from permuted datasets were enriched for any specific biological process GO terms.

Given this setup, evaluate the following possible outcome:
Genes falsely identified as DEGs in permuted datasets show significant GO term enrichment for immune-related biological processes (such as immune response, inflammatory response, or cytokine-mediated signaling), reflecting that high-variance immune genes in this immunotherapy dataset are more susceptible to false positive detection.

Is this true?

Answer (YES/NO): YES